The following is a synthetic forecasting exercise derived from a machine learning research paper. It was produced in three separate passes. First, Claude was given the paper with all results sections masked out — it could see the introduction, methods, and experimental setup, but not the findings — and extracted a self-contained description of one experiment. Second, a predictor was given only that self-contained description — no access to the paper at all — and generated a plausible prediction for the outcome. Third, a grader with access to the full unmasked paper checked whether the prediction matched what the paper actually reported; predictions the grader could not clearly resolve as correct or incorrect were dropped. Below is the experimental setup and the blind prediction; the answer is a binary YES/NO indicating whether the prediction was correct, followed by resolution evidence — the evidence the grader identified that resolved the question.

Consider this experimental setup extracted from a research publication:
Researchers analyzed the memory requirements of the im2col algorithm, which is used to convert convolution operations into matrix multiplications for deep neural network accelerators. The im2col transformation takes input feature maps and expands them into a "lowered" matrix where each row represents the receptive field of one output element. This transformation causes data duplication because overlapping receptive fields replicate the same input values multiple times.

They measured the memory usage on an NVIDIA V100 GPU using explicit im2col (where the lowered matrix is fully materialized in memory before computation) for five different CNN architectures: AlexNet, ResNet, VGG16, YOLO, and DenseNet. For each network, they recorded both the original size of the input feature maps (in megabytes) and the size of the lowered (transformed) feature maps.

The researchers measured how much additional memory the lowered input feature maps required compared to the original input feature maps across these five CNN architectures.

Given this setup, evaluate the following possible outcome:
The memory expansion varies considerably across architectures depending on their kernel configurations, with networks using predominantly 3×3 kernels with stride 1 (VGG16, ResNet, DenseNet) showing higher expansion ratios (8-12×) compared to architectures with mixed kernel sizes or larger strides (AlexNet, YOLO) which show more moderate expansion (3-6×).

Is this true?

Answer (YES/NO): NO